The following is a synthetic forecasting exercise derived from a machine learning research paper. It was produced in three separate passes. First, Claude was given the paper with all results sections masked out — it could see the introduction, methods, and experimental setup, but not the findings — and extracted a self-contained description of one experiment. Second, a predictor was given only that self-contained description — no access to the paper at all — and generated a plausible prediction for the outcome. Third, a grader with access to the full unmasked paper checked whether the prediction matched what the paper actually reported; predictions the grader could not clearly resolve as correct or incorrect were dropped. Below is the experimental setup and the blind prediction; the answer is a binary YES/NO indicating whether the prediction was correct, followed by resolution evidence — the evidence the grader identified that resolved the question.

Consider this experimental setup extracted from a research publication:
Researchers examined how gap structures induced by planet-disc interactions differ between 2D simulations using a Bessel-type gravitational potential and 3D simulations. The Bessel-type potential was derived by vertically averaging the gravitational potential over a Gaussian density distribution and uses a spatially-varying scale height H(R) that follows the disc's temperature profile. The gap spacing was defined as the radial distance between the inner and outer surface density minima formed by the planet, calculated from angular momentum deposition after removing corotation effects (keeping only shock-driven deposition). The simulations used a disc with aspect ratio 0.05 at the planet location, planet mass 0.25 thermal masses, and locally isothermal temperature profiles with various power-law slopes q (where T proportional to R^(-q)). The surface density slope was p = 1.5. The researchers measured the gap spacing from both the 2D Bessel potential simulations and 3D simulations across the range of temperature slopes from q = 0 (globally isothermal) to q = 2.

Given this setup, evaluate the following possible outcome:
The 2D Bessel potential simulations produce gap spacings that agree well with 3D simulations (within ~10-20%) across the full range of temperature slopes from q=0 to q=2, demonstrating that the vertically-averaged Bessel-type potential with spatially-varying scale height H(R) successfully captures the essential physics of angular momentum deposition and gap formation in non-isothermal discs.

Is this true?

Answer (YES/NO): YES